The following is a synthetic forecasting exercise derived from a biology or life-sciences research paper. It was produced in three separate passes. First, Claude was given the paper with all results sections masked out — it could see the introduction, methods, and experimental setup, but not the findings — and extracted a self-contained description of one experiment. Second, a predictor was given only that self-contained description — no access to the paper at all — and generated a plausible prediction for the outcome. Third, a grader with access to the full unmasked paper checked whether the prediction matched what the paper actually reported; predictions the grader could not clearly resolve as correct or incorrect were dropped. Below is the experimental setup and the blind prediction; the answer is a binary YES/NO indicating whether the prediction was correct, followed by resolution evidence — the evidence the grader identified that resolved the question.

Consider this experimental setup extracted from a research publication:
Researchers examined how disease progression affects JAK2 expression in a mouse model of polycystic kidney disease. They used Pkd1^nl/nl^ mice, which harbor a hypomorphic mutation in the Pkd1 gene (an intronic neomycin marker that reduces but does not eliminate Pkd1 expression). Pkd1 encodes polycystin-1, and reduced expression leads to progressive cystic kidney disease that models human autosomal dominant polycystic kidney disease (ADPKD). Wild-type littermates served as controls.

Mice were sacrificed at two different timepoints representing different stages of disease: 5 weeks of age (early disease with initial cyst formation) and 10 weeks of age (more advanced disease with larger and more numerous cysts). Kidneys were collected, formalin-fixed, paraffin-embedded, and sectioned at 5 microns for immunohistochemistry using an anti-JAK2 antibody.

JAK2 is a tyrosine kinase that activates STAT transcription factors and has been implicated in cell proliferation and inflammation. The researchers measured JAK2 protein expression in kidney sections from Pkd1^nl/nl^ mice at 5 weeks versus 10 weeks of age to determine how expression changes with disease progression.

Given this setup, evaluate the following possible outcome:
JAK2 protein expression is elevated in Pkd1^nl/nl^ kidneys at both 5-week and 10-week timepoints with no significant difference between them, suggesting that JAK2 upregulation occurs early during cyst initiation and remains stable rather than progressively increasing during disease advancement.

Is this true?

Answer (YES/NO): NO